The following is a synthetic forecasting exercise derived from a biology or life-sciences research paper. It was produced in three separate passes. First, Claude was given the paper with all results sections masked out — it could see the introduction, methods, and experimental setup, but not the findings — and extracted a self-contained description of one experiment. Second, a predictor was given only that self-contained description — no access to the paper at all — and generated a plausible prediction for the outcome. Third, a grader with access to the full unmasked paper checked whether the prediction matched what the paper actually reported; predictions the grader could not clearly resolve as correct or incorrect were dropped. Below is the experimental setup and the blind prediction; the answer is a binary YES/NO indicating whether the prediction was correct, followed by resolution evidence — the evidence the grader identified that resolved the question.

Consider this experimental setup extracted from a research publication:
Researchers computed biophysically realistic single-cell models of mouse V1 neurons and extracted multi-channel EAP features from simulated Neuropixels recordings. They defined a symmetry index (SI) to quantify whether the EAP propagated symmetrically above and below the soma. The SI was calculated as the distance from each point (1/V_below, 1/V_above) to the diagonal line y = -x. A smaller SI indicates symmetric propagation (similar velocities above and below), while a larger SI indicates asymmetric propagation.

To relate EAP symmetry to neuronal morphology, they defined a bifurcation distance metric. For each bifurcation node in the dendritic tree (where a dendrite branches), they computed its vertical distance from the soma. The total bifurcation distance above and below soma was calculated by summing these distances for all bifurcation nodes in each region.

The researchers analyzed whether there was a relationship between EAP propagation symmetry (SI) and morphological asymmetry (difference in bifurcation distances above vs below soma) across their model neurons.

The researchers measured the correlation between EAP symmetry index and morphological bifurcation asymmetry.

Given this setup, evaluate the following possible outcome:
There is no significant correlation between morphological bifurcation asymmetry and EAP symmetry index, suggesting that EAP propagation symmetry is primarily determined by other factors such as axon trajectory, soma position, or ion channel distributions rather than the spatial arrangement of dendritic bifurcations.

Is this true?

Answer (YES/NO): NO